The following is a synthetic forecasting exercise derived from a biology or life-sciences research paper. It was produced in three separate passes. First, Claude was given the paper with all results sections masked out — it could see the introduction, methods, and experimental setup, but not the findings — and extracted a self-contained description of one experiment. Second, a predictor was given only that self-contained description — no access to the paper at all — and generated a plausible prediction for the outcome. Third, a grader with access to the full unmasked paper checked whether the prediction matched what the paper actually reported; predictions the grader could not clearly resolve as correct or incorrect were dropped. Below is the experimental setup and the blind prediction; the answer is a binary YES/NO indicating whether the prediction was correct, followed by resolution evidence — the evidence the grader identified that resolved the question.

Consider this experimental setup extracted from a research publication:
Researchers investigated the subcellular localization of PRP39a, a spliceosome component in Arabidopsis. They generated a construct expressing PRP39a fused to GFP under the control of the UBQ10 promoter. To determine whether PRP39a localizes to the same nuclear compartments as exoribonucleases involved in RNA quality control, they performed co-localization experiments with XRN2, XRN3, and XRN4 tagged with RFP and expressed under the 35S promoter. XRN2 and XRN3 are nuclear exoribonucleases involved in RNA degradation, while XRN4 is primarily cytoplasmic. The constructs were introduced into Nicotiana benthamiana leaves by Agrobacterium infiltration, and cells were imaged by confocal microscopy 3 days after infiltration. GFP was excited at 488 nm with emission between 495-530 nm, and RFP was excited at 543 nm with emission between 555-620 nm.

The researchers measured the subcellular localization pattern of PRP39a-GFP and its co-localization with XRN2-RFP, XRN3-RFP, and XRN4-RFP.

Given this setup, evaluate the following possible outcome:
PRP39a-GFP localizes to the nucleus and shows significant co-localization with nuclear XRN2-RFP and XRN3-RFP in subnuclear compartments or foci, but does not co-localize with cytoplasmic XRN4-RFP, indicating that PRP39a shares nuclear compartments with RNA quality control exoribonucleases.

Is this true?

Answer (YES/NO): NO